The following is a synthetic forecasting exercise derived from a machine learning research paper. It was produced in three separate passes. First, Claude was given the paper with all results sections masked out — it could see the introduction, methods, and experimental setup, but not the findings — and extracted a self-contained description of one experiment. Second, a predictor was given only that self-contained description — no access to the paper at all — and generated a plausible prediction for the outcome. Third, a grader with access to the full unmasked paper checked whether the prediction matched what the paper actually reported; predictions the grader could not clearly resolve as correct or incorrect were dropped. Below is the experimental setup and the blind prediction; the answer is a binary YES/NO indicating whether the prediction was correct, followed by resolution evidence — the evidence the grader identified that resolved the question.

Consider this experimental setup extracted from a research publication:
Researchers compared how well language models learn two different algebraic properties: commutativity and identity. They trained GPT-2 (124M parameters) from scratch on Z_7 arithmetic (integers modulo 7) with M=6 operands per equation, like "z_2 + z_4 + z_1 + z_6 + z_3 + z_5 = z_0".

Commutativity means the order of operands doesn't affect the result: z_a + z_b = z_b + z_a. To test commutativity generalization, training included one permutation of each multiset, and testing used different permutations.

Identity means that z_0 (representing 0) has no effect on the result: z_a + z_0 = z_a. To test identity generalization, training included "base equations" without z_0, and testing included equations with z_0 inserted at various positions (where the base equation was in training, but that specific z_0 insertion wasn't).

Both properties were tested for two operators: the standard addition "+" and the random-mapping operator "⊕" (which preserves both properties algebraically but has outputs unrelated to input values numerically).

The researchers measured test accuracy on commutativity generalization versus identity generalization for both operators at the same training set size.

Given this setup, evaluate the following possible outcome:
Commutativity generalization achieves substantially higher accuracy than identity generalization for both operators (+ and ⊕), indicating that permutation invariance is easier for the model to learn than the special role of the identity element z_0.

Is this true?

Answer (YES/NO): NO